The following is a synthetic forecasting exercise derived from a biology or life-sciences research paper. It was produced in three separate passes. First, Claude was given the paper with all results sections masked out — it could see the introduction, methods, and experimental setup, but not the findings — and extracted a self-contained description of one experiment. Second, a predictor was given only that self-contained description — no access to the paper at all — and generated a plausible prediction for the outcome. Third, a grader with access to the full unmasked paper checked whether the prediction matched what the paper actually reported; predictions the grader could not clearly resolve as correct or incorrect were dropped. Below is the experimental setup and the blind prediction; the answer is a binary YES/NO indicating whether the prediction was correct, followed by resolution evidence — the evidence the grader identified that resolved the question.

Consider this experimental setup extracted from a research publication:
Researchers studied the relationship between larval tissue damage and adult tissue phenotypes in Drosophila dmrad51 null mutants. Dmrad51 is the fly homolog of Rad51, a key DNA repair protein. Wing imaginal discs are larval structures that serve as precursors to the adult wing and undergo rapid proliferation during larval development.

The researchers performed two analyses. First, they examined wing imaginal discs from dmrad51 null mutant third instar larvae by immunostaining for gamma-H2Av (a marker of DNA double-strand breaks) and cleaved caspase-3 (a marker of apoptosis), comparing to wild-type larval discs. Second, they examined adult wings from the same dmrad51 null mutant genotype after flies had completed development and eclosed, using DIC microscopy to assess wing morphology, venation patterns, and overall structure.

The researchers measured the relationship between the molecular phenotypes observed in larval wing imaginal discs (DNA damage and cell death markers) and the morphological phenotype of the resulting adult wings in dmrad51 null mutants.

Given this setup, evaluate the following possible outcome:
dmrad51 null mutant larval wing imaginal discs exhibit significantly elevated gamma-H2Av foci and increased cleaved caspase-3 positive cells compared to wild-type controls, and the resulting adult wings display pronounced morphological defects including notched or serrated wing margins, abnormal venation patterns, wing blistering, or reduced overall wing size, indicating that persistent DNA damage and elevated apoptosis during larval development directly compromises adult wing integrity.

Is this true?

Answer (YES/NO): NO